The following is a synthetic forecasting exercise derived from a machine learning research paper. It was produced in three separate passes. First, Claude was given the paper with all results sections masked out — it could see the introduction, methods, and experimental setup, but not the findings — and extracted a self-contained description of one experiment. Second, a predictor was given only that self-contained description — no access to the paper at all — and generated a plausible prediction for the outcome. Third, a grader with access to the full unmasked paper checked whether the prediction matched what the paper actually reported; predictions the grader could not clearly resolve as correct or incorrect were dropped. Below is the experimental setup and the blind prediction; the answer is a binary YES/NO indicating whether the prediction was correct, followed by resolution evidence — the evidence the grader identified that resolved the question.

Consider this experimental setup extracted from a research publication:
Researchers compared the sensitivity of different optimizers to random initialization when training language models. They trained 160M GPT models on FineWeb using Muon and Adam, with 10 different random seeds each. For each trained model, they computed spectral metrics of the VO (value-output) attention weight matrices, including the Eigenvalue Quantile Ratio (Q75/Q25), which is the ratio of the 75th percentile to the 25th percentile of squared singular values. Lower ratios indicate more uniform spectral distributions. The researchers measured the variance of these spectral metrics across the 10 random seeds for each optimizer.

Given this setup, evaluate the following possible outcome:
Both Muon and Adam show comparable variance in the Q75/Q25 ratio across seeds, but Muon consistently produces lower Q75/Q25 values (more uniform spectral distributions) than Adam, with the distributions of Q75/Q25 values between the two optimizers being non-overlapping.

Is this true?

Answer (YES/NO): NO